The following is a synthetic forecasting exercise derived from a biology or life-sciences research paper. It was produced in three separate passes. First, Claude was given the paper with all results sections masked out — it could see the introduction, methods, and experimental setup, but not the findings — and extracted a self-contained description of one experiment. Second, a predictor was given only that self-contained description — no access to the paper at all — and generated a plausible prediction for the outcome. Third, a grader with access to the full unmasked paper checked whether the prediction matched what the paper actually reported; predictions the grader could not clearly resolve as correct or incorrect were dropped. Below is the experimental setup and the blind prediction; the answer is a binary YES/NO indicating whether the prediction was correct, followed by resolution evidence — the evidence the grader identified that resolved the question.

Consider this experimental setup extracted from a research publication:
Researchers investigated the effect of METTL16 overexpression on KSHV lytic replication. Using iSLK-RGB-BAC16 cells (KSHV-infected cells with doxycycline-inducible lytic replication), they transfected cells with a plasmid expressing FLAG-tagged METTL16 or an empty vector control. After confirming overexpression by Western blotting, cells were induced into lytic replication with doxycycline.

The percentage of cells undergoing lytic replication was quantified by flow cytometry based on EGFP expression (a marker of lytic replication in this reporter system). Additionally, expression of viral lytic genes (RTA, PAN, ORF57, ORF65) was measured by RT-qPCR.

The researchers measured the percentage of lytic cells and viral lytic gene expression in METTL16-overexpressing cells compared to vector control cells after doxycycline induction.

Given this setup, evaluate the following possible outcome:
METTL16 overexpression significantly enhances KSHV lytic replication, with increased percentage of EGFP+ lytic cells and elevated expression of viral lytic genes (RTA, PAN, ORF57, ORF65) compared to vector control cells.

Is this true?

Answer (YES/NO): NO